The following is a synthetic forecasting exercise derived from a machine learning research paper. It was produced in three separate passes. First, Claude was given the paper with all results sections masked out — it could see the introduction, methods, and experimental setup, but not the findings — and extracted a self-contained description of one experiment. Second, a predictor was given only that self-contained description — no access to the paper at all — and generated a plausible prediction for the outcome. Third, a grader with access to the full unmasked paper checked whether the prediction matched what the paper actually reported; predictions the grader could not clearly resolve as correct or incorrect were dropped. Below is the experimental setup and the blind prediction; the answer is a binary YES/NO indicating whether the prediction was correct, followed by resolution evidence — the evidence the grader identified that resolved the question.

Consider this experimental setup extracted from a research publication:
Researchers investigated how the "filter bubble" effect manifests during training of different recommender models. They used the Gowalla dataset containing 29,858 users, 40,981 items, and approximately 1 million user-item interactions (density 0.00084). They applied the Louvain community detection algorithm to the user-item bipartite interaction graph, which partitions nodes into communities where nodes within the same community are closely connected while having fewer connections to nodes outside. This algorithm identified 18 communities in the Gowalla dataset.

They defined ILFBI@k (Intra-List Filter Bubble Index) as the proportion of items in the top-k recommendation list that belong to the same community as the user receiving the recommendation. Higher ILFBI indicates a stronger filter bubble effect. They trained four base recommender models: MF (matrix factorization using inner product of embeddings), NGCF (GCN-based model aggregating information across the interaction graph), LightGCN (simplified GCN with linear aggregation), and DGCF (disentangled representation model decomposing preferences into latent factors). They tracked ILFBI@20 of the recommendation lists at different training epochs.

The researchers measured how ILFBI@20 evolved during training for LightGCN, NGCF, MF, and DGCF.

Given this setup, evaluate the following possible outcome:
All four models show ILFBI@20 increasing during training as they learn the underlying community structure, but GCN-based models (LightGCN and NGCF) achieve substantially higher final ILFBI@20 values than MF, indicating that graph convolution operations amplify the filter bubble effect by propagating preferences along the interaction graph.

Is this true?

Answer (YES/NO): NO